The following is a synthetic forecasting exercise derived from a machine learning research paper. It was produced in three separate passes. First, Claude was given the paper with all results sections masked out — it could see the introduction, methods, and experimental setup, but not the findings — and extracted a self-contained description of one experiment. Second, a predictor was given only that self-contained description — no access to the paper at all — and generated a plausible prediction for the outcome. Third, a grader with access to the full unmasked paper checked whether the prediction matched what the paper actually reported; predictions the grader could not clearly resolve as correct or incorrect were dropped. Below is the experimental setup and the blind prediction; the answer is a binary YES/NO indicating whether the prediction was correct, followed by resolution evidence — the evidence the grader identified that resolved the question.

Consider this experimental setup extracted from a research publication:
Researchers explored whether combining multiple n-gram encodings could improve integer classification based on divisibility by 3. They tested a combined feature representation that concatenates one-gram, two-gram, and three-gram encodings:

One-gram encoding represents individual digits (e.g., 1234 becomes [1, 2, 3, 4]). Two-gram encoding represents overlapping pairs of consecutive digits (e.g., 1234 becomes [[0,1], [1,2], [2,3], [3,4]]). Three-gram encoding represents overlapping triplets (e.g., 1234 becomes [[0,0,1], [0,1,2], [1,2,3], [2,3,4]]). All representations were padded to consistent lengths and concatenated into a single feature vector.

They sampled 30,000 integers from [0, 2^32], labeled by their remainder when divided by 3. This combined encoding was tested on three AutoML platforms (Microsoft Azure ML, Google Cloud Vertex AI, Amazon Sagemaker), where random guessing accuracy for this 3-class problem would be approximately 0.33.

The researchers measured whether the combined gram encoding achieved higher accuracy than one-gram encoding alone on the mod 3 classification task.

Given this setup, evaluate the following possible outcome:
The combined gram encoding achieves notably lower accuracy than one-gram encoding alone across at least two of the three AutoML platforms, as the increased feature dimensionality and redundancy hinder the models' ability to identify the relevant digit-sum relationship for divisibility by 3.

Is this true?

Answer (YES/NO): NO